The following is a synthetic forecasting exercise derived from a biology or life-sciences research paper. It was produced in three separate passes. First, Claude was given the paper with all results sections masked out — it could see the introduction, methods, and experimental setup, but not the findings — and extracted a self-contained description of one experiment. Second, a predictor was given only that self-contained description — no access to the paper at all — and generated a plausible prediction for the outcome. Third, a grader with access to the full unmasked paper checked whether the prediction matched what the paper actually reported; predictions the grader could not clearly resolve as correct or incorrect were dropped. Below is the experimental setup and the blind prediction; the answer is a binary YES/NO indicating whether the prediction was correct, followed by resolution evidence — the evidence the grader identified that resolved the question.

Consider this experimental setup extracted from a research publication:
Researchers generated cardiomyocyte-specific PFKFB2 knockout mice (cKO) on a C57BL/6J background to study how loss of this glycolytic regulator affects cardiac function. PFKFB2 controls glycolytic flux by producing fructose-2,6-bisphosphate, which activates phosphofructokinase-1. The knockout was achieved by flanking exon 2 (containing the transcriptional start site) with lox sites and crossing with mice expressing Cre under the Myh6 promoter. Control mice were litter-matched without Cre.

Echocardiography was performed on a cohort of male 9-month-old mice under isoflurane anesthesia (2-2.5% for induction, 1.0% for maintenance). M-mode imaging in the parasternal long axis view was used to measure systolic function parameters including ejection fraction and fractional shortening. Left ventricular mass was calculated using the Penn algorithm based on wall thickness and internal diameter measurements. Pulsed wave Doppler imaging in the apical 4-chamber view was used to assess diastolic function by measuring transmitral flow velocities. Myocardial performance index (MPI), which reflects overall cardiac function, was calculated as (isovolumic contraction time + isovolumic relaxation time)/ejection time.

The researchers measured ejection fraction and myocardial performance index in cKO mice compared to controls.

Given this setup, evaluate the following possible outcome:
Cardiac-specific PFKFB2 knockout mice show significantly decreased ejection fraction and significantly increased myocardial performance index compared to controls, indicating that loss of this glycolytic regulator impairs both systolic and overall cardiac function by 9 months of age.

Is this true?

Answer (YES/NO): NO